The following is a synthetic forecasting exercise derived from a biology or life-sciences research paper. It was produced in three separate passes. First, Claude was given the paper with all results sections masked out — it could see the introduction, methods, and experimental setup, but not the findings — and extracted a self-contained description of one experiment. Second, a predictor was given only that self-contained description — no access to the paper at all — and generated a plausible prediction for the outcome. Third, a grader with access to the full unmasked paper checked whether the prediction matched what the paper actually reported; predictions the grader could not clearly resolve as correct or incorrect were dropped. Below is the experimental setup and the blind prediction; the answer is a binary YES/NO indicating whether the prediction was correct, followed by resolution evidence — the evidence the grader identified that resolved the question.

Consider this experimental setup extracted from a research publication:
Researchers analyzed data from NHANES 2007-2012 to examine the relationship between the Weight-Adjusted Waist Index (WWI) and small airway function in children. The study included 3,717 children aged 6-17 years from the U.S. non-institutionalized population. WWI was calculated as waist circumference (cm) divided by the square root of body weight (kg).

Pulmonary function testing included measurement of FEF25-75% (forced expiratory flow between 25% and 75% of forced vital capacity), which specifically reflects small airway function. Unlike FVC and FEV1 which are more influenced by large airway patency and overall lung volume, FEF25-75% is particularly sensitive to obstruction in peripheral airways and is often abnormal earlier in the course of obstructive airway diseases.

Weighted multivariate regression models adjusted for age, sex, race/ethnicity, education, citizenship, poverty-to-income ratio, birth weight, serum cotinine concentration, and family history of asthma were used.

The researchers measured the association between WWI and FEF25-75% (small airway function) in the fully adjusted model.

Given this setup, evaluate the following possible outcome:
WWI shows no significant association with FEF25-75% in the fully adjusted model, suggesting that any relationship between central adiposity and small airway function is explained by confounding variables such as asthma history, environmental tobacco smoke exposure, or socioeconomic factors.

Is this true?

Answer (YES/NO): NO